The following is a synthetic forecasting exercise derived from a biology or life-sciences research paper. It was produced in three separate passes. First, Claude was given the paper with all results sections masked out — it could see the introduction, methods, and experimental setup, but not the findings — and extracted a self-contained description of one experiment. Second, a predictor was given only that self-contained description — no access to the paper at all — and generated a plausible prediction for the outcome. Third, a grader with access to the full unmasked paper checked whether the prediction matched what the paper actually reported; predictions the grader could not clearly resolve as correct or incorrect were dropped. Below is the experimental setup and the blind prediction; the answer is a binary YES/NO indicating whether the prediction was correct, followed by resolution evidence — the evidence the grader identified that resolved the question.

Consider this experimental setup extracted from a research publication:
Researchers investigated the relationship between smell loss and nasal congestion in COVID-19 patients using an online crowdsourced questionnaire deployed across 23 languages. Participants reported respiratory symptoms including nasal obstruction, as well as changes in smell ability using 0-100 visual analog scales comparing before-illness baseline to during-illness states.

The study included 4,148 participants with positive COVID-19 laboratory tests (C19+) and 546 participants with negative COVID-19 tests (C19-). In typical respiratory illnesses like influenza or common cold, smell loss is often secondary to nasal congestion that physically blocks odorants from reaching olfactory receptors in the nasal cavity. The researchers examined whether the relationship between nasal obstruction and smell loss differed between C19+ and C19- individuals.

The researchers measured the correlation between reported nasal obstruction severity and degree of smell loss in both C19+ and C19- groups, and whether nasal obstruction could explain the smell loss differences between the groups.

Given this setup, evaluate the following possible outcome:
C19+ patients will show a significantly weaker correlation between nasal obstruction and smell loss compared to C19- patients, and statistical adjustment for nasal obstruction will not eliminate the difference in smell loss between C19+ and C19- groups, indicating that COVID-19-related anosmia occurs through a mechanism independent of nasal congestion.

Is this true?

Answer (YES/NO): NO